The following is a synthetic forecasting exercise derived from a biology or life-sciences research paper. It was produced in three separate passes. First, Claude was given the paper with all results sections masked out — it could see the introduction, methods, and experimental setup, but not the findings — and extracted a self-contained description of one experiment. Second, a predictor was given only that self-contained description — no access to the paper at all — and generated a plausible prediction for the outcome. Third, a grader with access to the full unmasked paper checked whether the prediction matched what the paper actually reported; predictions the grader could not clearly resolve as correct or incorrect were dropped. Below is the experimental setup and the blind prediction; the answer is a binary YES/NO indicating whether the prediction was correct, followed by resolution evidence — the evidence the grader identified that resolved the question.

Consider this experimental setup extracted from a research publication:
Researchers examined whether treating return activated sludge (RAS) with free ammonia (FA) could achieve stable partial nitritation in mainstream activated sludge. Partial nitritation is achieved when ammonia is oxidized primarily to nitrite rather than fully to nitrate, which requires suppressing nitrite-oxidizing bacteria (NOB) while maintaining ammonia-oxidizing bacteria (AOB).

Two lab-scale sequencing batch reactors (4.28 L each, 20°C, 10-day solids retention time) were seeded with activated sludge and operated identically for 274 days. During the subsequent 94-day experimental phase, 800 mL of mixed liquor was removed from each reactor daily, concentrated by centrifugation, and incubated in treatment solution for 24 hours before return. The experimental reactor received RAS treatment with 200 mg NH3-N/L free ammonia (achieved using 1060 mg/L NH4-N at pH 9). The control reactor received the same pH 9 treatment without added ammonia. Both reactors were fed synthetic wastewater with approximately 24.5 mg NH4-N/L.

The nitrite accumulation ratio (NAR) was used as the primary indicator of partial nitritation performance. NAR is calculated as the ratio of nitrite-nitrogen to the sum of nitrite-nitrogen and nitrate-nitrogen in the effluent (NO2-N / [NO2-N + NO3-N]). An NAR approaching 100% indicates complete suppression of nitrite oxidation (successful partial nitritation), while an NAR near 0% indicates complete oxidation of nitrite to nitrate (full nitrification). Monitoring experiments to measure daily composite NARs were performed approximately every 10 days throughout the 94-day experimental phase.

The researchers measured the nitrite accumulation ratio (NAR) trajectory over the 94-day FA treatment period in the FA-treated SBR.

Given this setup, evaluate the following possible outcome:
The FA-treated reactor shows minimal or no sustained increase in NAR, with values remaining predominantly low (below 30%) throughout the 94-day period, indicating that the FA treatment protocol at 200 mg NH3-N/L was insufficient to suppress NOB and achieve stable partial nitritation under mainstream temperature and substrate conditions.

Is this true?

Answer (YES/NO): NO